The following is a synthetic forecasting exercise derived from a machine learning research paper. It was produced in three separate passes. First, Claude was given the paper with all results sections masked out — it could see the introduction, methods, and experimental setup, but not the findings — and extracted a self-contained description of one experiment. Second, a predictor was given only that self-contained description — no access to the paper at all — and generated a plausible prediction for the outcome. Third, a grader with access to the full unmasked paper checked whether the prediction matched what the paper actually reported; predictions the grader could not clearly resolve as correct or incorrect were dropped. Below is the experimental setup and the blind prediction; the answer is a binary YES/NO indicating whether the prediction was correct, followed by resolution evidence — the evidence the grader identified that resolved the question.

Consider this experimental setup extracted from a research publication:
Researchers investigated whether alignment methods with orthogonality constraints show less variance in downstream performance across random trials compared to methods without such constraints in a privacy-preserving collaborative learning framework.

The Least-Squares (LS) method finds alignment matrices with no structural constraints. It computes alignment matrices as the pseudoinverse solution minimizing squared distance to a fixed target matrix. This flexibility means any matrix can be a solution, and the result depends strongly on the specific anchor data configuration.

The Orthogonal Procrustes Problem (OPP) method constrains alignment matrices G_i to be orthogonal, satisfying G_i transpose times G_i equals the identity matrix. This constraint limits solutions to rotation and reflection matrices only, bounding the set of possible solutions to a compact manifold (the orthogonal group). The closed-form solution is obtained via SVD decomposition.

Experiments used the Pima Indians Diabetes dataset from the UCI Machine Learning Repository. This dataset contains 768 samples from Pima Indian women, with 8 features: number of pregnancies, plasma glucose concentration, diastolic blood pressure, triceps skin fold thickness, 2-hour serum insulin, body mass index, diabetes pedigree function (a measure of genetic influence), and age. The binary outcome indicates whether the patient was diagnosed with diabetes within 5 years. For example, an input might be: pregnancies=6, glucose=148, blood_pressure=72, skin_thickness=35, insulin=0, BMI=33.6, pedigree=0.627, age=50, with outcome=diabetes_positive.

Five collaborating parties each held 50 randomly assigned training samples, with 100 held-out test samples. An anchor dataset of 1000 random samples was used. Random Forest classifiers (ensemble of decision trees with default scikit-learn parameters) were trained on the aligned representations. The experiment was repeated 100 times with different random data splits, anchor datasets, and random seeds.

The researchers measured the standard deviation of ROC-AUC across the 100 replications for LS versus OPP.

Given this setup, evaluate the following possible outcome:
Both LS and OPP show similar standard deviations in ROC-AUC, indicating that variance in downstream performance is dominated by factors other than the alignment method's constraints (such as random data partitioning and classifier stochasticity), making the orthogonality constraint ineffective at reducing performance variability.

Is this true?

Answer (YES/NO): YES